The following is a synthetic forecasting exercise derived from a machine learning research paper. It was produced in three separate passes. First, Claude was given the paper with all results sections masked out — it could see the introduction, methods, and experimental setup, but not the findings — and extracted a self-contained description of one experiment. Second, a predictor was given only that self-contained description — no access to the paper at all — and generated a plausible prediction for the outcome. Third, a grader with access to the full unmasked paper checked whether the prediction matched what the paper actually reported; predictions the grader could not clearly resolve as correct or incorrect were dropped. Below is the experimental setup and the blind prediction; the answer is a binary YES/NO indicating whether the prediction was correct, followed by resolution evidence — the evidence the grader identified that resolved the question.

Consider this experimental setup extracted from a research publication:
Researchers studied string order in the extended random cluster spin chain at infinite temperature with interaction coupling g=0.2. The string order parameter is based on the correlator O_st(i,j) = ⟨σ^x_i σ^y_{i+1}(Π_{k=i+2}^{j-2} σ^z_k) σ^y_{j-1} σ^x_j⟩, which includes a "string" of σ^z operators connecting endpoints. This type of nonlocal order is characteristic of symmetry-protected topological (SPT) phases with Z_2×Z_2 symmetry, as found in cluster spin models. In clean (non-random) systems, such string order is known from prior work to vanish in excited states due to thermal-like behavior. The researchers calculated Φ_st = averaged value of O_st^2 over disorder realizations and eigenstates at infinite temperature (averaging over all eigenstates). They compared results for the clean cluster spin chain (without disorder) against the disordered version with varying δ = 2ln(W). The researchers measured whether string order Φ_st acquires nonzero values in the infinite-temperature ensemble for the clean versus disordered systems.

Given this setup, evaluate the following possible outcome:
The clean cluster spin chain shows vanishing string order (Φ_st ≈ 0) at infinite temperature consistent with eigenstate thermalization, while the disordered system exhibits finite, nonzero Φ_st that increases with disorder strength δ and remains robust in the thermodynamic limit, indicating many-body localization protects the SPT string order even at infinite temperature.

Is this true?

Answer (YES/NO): NO